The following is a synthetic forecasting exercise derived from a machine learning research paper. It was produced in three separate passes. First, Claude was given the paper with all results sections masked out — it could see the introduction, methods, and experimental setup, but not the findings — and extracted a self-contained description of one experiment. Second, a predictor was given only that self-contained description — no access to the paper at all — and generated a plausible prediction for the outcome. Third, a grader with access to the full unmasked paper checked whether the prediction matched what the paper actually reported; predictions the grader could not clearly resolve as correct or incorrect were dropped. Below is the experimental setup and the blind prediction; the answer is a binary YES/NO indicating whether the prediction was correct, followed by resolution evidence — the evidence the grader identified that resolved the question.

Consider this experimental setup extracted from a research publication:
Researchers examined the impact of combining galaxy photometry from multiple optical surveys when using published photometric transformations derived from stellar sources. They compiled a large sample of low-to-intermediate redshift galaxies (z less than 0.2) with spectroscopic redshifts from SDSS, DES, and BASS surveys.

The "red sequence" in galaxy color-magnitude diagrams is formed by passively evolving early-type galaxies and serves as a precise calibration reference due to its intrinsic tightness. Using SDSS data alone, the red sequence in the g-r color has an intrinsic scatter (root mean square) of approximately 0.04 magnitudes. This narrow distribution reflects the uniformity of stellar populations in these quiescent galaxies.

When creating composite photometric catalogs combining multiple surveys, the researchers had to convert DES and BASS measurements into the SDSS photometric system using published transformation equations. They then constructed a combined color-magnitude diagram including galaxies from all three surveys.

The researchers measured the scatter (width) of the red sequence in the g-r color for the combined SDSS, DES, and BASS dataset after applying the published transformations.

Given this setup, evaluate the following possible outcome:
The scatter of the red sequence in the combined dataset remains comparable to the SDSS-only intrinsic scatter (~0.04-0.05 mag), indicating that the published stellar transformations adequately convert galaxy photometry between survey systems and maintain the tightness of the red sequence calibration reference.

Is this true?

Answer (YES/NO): NO